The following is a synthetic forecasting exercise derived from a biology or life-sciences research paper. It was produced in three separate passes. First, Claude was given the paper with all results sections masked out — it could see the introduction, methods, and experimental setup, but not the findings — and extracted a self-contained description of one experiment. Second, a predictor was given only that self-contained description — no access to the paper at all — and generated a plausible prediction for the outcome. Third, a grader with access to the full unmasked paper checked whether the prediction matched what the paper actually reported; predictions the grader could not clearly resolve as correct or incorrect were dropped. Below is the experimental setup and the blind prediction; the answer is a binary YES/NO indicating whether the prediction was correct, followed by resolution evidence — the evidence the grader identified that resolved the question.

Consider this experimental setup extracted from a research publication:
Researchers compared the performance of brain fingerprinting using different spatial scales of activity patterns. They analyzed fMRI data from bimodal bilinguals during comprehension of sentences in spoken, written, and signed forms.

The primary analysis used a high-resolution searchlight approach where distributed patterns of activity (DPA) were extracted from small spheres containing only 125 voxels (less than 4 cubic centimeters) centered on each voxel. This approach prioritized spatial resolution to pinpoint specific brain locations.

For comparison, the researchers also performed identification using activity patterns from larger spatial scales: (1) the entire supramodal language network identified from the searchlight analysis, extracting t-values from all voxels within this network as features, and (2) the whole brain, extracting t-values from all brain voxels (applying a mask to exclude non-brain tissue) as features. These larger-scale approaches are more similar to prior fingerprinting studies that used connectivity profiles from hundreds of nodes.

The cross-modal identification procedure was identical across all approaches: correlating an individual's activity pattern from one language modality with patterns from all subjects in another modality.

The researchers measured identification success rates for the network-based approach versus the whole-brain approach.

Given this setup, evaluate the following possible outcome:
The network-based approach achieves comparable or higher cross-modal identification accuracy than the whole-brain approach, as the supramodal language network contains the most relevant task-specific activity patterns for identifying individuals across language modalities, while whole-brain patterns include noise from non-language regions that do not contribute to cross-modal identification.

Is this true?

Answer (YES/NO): YES